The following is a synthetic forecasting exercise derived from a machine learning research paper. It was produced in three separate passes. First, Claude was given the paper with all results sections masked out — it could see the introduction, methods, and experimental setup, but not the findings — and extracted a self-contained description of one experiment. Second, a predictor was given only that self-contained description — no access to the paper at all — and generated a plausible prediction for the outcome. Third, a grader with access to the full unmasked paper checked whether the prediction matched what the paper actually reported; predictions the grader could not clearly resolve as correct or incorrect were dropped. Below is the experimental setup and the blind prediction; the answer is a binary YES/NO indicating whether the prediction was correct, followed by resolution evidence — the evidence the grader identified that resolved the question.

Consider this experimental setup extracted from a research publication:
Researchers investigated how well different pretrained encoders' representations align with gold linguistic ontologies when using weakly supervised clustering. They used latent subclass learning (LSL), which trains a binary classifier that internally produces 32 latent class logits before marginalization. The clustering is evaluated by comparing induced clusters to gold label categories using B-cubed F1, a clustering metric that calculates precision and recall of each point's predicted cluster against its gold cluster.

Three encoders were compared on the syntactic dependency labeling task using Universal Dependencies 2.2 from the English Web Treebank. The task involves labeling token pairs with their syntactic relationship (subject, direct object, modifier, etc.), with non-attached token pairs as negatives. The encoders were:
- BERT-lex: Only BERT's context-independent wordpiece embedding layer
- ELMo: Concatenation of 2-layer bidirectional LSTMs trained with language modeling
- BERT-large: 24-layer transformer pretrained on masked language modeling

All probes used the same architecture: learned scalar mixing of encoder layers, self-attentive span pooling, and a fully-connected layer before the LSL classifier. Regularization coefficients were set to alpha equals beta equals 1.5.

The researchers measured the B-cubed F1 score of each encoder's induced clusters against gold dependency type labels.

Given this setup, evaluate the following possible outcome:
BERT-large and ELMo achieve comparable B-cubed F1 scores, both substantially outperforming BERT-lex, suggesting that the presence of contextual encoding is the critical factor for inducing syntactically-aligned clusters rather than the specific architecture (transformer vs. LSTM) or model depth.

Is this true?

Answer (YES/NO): NO